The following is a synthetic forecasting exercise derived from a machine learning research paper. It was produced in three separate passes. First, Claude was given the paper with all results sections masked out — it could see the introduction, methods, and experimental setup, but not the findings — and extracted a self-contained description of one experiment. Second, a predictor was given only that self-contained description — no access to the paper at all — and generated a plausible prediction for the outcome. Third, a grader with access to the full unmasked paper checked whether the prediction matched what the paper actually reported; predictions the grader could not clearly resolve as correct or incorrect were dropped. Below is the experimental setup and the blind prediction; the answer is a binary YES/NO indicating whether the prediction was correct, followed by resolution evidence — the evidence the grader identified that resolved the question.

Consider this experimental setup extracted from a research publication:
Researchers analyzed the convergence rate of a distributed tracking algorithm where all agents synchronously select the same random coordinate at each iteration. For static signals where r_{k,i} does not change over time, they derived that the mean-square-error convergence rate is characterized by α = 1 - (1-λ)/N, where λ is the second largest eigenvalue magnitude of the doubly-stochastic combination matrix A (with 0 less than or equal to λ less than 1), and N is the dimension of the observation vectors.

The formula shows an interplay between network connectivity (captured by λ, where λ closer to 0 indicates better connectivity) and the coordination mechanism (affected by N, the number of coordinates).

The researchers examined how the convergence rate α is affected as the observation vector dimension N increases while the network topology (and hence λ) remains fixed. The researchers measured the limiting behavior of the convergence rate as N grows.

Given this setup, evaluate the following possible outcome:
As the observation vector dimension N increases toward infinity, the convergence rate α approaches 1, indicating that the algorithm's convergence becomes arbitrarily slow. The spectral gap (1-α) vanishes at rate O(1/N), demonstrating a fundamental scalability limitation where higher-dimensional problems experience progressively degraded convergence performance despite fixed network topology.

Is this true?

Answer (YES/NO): YES